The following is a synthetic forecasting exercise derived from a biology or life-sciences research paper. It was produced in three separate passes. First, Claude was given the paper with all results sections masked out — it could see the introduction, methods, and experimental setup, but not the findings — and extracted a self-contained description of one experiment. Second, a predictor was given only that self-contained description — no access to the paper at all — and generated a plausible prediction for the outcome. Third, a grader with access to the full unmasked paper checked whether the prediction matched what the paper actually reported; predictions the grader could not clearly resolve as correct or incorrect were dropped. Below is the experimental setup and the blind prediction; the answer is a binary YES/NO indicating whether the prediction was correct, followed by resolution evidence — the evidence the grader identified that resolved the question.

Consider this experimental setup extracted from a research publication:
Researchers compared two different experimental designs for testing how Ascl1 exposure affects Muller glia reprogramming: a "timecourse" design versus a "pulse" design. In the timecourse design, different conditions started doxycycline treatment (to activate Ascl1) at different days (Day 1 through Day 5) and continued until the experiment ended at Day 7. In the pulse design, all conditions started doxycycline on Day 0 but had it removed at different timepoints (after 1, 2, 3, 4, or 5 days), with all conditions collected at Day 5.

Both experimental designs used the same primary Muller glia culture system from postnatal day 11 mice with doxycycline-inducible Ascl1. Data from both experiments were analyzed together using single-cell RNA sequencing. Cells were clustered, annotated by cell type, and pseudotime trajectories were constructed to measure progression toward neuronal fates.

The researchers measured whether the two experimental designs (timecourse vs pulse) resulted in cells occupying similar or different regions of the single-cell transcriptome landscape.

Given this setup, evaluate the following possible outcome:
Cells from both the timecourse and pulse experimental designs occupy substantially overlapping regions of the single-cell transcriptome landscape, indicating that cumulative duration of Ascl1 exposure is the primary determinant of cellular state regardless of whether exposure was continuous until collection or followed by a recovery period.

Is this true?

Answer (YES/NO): NO